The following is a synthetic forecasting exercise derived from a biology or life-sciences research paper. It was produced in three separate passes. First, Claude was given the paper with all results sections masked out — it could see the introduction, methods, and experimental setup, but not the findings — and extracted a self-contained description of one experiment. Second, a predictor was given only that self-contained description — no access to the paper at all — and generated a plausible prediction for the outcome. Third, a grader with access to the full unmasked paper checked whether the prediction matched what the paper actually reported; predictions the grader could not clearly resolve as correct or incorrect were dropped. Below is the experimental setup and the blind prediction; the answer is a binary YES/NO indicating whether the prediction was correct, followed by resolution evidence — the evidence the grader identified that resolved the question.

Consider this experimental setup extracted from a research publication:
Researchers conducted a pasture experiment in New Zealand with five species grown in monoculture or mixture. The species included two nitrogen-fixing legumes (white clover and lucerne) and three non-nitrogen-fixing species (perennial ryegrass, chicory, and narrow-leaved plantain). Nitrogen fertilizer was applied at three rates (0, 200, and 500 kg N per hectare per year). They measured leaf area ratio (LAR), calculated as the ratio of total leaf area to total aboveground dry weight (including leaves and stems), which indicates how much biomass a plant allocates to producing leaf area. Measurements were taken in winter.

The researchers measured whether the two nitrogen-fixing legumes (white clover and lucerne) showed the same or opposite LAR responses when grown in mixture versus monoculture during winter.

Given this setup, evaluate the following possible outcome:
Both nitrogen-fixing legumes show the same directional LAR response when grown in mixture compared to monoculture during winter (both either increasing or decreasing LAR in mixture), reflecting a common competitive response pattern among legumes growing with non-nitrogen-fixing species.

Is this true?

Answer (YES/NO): NO